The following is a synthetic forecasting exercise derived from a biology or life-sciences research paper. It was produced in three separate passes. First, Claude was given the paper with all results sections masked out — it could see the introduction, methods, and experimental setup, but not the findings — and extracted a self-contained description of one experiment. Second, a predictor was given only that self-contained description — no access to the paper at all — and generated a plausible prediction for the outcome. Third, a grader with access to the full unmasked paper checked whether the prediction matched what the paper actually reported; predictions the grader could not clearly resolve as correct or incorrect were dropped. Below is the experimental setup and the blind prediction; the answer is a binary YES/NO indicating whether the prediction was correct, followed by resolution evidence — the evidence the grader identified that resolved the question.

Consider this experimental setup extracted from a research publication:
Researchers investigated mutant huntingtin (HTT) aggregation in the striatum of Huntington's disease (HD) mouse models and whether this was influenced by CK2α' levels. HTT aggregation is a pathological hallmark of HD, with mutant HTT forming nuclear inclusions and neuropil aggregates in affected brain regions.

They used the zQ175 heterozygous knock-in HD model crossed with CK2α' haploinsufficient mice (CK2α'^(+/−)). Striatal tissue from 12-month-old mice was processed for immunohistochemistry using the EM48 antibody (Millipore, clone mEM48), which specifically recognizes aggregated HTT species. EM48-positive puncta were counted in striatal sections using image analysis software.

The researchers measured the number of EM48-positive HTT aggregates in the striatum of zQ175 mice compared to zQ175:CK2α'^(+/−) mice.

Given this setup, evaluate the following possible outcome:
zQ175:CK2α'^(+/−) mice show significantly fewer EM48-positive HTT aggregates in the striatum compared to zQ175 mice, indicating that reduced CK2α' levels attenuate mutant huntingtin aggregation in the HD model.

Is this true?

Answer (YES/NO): YES